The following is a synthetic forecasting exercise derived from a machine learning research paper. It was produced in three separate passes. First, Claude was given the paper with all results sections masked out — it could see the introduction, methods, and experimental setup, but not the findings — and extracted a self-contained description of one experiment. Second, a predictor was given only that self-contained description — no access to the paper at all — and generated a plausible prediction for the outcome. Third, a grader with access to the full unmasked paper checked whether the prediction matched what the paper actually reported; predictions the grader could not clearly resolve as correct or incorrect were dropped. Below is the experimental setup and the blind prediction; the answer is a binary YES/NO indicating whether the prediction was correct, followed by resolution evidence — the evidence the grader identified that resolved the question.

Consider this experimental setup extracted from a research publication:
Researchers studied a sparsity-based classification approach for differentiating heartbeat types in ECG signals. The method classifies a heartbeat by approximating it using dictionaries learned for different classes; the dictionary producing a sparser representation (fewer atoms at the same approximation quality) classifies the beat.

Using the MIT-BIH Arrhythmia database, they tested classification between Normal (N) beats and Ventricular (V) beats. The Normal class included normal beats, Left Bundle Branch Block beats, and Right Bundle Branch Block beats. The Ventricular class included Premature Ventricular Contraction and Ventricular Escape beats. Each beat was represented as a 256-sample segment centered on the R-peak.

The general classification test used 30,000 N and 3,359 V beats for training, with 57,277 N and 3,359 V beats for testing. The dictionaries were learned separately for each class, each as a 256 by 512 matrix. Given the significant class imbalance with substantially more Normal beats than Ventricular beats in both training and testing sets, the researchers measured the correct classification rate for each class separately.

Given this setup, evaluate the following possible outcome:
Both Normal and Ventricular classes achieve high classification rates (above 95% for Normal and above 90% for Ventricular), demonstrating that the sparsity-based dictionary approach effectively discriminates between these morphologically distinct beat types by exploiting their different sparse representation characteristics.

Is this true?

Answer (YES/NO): YES